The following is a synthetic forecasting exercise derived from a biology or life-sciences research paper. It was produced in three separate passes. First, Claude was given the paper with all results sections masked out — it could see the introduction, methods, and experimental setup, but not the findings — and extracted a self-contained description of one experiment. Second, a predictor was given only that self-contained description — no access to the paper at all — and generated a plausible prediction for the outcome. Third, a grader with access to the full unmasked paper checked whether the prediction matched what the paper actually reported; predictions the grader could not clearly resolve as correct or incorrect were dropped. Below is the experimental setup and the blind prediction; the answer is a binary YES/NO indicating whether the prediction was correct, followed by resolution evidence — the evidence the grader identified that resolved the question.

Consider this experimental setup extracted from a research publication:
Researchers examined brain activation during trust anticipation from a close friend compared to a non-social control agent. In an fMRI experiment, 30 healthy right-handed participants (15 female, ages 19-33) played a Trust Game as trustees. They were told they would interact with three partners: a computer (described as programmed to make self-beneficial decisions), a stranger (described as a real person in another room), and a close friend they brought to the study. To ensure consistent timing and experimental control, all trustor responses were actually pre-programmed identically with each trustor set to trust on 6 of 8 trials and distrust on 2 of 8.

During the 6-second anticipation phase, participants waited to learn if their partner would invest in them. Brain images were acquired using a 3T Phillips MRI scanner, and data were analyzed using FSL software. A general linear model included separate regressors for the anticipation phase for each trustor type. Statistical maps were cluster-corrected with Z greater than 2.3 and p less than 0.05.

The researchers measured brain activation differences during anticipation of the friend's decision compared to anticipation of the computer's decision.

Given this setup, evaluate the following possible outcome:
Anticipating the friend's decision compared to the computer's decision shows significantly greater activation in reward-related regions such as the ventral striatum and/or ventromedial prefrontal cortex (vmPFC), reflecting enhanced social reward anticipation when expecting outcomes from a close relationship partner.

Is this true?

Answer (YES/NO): NO